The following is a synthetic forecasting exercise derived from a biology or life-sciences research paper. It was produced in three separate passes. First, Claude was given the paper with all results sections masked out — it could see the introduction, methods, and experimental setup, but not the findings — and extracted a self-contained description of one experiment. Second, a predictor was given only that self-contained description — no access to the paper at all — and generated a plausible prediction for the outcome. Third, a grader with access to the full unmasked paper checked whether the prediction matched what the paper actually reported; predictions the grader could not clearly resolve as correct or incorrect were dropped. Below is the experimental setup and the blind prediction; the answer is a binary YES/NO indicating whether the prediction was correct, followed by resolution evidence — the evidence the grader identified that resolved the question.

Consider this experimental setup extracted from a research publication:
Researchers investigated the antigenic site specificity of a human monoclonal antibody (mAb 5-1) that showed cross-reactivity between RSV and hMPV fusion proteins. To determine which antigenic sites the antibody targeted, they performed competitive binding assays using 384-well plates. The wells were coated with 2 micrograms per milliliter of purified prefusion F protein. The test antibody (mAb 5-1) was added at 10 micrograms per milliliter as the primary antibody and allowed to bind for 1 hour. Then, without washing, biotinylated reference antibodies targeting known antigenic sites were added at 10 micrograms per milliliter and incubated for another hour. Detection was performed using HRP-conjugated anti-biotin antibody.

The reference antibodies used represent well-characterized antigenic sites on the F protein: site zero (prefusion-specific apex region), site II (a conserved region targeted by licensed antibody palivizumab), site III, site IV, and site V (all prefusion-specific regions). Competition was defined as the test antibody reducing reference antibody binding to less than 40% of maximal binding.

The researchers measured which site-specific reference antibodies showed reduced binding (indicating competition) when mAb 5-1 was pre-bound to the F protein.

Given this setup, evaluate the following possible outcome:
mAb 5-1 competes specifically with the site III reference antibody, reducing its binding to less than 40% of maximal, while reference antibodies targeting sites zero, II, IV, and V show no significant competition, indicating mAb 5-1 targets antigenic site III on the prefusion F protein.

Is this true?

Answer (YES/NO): NO